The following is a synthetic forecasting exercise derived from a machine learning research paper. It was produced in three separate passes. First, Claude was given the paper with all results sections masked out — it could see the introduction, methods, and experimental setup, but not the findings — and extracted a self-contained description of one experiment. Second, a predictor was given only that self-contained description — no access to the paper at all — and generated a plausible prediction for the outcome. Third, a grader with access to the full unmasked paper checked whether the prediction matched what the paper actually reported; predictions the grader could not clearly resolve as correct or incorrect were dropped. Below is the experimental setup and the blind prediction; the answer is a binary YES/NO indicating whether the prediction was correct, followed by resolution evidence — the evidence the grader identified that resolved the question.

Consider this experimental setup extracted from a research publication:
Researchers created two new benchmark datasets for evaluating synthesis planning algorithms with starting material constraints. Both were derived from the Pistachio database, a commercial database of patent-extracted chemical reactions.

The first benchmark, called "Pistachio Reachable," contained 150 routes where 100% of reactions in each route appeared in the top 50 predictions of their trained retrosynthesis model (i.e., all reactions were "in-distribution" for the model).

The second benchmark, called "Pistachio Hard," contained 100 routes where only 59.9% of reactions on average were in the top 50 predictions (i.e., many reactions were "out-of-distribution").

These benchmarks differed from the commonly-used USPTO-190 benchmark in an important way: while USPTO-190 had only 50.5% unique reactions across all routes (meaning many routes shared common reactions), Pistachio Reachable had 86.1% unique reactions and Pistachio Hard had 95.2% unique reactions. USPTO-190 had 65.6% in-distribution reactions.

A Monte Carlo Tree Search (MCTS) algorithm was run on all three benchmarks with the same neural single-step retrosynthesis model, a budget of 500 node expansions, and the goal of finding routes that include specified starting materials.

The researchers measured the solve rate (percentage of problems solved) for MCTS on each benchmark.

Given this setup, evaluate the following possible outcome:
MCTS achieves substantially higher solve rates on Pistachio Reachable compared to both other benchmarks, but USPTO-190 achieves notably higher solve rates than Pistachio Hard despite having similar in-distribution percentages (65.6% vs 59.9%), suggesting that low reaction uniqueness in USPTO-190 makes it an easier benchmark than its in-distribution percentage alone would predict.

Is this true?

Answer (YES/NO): NO